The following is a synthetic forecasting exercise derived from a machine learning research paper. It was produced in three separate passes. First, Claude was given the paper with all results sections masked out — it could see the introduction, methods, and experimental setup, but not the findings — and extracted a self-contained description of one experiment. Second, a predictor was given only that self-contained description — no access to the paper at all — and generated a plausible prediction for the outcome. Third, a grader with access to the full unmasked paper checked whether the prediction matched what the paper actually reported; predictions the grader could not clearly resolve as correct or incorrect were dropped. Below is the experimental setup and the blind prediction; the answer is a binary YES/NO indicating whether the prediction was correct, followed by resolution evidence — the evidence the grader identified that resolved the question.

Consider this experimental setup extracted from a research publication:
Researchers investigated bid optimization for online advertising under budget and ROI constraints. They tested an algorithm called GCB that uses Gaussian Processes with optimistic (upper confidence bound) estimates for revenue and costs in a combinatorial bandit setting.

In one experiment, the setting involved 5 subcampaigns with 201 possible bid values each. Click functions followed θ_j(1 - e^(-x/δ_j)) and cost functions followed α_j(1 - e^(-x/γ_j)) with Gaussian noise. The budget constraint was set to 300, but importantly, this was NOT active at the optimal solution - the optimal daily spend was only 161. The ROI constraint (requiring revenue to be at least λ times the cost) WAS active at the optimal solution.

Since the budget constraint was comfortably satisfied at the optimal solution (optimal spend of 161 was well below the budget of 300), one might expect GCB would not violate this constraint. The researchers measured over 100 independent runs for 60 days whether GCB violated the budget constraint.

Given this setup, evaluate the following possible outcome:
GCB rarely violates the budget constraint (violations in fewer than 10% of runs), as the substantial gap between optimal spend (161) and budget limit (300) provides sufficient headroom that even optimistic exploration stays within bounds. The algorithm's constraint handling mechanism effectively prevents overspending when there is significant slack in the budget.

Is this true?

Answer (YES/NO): NO